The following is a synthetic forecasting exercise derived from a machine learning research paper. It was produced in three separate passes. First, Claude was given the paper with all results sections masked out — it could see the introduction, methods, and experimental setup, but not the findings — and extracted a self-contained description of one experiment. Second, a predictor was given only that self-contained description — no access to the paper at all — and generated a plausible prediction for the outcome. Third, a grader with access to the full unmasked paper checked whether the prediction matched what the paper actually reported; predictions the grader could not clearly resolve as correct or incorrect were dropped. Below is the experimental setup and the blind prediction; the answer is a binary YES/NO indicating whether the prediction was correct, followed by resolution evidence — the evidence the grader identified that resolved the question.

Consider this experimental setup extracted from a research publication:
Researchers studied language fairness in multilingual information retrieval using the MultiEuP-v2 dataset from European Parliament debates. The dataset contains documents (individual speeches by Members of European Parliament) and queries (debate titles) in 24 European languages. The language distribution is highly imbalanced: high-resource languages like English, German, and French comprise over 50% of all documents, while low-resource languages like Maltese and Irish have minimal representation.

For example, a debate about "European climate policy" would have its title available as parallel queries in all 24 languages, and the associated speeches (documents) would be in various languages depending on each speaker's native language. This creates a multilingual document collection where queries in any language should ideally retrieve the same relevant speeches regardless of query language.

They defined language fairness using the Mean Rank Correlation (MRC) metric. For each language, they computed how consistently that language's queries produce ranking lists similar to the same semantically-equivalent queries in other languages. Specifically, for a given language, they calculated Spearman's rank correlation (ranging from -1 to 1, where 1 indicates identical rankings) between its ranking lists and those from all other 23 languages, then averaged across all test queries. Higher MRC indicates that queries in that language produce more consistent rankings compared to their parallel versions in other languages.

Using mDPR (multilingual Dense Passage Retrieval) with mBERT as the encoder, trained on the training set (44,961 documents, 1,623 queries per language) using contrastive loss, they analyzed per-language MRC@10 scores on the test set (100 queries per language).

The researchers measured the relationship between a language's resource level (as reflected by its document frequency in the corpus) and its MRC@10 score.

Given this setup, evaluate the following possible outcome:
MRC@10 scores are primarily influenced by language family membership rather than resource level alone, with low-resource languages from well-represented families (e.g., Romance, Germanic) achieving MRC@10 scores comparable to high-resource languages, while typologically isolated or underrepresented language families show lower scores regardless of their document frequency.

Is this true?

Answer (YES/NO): NO